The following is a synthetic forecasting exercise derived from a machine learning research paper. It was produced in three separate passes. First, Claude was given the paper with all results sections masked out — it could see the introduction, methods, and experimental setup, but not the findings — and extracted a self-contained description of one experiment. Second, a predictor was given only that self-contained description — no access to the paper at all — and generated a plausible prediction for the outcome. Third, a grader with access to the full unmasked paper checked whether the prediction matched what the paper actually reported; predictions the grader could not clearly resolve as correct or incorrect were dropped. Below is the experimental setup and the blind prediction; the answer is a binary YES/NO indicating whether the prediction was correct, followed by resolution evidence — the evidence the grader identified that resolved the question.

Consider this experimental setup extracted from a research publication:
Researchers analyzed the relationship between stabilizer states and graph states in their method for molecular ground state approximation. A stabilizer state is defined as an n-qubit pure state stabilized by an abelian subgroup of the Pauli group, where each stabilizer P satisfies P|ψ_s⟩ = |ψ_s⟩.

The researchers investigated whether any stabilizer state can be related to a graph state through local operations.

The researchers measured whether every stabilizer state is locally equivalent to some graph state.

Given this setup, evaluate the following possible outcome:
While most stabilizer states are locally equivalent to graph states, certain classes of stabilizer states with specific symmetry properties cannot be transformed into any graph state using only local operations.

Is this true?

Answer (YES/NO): NO